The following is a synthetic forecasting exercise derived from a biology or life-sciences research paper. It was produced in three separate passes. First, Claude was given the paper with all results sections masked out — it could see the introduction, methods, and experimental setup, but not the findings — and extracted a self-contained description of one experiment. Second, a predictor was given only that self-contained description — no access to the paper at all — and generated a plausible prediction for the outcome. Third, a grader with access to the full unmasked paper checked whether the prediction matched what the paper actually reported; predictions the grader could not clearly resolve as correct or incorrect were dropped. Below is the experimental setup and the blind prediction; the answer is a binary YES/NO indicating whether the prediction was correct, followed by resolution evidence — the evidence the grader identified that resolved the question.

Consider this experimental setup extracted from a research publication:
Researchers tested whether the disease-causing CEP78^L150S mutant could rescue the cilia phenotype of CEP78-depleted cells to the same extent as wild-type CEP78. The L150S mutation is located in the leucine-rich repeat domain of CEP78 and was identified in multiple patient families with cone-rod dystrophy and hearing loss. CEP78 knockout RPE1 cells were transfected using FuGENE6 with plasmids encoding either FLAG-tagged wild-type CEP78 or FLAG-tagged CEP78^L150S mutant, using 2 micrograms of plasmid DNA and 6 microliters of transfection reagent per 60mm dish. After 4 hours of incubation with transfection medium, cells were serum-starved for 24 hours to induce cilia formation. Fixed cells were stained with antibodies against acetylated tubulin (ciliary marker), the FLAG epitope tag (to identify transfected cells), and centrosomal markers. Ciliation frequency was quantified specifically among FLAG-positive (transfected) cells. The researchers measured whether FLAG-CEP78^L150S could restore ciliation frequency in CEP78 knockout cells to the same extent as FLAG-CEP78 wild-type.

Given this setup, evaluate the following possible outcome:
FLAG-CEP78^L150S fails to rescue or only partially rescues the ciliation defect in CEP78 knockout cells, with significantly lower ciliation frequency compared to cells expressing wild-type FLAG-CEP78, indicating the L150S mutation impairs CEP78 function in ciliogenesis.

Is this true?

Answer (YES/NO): NO